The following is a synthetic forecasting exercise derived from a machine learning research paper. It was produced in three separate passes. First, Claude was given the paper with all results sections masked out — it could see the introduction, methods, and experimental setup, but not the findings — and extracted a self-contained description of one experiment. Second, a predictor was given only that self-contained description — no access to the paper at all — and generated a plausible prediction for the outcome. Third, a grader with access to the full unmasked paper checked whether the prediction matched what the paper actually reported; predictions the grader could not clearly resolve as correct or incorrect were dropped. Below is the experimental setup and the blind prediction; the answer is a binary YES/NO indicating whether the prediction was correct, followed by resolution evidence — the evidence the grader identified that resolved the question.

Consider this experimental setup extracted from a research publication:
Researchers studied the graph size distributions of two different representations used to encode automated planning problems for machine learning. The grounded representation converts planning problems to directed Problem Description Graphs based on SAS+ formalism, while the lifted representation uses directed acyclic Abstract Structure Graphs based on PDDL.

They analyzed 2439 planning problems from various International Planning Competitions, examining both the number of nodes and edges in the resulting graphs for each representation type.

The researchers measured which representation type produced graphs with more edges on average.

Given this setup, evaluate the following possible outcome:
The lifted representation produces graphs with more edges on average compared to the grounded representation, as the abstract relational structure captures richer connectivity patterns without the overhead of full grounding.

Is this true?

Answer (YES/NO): NO